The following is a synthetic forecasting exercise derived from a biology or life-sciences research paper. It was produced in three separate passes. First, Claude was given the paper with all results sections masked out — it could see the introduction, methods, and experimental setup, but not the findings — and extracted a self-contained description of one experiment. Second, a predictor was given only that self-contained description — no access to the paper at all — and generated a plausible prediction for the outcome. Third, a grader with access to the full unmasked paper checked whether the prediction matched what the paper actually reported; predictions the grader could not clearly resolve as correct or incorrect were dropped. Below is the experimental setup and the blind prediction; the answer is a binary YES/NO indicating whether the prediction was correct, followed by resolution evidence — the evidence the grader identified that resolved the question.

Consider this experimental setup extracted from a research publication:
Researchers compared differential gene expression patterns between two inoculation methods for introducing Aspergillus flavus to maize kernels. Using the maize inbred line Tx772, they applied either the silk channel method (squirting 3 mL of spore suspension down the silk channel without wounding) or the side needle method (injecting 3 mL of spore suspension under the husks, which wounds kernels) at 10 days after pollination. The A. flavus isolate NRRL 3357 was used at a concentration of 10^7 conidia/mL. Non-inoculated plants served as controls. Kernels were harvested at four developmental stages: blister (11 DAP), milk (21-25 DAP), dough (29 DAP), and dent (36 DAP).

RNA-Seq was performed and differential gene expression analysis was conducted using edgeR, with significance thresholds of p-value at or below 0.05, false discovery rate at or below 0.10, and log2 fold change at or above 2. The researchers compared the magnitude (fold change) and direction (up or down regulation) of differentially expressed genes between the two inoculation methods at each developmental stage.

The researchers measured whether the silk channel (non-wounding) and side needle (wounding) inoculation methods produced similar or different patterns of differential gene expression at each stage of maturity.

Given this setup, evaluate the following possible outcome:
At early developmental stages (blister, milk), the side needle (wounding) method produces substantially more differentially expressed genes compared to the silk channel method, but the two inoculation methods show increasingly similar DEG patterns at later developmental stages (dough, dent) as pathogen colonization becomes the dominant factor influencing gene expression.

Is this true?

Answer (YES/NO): NO